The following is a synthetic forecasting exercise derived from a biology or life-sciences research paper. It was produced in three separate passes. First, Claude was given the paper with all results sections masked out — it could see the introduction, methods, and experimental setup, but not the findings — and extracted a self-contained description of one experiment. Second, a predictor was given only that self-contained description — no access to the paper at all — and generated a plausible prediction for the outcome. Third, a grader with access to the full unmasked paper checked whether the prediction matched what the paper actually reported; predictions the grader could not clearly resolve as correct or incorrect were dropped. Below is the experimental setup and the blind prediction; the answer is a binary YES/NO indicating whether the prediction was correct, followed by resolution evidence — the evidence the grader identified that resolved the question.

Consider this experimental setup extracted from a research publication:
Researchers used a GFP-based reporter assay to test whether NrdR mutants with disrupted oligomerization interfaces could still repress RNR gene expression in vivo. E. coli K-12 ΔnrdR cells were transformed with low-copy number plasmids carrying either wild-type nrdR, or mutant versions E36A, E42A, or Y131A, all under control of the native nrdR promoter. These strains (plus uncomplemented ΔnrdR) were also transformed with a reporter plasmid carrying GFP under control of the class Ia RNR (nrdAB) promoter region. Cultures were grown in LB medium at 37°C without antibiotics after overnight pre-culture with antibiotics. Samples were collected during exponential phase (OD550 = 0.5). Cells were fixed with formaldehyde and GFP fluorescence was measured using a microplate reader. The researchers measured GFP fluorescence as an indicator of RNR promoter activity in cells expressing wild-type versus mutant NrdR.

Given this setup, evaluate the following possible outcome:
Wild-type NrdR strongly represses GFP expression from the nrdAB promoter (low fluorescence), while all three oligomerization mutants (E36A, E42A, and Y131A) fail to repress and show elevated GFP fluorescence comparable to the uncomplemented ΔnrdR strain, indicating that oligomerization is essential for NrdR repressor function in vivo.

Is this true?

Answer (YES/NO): NO